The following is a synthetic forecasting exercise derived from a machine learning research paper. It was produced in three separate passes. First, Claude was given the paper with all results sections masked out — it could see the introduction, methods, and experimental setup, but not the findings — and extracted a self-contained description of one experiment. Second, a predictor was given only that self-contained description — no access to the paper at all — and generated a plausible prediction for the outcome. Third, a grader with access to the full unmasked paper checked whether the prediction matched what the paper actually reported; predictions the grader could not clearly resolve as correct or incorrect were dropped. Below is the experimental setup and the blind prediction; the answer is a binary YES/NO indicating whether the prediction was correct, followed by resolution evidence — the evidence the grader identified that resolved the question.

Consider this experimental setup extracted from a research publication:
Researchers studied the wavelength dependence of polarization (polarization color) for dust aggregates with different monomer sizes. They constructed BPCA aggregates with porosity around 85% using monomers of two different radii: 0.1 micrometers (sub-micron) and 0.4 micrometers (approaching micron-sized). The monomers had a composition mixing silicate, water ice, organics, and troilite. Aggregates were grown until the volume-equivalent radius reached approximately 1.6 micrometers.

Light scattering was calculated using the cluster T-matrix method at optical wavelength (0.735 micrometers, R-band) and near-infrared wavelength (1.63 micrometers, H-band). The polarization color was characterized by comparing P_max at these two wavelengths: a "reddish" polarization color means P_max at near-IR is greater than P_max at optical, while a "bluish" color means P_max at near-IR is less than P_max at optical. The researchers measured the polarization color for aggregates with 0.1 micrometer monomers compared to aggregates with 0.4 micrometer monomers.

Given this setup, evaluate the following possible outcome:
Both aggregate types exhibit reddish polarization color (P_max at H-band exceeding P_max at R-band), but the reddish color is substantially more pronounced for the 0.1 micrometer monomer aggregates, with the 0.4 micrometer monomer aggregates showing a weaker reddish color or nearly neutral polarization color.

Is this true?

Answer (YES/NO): YES